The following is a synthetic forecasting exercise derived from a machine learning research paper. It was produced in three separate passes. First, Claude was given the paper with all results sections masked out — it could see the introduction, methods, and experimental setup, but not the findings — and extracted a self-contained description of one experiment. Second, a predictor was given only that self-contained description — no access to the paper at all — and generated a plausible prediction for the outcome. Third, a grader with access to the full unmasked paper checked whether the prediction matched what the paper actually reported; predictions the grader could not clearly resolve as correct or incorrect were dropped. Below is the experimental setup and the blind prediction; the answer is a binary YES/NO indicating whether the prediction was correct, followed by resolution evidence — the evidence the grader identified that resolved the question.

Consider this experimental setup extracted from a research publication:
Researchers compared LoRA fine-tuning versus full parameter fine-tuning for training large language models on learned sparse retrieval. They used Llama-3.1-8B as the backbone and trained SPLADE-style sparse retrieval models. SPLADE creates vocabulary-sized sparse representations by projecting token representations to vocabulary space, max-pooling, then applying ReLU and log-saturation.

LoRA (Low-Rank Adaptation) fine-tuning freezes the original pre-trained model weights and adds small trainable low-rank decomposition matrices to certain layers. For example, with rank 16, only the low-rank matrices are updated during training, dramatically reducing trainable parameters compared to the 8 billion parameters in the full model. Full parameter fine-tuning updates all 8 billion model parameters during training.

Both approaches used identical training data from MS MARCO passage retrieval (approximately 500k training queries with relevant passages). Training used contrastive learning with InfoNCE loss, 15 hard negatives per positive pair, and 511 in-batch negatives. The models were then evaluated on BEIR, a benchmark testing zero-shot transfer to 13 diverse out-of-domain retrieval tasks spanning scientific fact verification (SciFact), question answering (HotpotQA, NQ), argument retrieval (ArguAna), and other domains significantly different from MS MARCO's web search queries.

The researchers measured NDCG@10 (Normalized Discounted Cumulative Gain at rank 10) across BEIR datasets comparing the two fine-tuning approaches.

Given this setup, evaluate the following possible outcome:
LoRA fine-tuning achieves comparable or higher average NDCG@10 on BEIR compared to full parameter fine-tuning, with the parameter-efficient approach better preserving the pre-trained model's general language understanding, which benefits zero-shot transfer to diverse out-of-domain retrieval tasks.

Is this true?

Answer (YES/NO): YES